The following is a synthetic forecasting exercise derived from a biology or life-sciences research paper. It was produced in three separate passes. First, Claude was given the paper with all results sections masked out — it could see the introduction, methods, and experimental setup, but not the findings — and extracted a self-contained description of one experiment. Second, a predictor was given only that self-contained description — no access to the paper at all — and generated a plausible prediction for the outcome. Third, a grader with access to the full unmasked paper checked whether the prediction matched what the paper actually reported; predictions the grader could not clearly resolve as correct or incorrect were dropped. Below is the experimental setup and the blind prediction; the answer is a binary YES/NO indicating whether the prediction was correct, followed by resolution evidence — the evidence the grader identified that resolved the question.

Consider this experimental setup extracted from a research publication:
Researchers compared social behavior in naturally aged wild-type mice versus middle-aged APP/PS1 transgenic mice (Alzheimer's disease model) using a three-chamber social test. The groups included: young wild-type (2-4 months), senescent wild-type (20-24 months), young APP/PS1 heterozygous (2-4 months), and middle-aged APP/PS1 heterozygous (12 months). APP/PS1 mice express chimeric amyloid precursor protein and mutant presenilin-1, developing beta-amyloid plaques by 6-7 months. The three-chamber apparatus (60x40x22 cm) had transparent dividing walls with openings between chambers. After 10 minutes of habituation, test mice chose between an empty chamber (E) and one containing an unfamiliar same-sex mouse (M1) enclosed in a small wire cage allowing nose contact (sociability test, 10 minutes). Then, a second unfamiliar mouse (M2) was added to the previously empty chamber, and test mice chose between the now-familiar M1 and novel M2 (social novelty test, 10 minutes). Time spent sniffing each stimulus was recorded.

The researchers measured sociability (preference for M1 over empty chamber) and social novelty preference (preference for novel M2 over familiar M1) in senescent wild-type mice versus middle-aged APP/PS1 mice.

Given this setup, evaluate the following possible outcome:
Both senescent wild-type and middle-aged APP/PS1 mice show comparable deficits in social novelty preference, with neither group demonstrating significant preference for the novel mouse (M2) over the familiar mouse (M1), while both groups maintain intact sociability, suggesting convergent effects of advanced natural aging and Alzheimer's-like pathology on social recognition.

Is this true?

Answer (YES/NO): NO